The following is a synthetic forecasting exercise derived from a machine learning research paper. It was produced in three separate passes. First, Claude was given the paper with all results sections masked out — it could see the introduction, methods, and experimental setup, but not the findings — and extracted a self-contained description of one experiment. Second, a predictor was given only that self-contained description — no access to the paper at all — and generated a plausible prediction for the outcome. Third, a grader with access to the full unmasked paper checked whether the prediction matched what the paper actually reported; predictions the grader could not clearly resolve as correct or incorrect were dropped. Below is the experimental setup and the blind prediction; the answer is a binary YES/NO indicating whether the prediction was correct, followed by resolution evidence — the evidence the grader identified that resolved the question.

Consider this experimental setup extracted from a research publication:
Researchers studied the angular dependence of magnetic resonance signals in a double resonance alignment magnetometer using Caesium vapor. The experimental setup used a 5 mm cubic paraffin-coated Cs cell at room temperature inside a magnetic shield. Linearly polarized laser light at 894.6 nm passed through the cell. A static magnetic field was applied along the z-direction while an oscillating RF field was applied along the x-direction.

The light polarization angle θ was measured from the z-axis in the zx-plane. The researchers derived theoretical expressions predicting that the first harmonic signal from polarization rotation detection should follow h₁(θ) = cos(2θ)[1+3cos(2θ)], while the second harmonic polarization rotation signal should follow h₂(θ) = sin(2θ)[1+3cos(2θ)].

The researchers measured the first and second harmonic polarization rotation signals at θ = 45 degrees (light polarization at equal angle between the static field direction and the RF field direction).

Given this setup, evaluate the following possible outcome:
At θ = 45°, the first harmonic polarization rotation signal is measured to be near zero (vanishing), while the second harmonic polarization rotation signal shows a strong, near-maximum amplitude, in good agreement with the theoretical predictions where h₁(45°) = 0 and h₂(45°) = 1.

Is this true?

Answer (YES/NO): NO